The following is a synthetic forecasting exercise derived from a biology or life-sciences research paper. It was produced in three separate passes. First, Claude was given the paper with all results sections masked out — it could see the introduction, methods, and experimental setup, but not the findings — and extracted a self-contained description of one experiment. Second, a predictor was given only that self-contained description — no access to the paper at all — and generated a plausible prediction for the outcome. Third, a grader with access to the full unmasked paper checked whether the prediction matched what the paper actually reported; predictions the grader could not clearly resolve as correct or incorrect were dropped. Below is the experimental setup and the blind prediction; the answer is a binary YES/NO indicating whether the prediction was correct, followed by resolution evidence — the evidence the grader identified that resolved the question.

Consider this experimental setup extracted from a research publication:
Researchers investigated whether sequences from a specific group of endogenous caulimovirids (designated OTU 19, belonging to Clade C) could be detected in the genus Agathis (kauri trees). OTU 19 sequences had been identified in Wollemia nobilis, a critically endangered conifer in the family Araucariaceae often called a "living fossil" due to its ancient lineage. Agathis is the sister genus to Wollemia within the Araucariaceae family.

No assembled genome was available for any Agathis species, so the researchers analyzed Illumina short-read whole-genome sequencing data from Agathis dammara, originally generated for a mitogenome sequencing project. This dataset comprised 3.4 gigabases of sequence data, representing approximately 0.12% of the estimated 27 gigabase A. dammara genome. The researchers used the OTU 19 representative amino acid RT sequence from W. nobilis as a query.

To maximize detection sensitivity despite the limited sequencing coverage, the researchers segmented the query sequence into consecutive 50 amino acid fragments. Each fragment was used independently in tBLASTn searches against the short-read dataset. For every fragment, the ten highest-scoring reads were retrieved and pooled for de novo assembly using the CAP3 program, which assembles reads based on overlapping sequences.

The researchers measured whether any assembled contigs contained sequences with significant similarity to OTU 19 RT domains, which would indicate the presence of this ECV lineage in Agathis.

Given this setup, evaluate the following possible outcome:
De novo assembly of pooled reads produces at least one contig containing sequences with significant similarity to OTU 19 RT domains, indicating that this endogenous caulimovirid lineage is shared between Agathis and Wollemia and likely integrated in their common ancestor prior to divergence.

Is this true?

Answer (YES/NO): YES